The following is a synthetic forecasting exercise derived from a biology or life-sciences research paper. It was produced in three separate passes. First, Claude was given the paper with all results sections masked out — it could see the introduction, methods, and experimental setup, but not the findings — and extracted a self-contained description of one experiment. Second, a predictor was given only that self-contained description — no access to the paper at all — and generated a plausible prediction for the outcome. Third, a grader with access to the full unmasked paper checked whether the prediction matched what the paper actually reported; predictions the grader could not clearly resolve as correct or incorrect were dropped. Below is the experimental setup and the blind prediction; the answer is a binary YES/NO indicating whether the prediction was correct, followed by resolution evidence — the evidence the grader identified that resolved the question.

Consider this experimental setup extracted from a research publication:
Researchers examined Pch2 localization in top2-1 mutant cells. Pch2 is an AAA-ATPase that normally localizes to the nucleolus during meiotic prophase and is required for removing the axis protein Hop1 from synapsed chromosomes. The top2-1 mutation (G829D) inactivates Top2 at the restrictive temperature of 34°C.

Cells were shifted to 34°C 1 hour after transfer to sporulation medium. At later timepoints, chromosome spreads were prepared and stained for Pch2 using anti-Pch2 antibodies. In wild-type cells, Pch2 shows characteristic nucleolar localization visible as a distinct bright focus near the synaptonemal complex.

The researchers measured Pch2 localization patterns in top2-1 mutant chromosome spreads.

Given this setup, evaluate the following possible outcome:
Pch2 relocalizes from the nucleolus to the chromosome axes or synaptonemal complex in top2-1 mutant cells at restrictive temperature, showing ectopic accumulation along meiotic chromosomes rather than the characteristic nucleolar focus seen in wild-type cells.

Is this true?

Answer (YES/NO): NO